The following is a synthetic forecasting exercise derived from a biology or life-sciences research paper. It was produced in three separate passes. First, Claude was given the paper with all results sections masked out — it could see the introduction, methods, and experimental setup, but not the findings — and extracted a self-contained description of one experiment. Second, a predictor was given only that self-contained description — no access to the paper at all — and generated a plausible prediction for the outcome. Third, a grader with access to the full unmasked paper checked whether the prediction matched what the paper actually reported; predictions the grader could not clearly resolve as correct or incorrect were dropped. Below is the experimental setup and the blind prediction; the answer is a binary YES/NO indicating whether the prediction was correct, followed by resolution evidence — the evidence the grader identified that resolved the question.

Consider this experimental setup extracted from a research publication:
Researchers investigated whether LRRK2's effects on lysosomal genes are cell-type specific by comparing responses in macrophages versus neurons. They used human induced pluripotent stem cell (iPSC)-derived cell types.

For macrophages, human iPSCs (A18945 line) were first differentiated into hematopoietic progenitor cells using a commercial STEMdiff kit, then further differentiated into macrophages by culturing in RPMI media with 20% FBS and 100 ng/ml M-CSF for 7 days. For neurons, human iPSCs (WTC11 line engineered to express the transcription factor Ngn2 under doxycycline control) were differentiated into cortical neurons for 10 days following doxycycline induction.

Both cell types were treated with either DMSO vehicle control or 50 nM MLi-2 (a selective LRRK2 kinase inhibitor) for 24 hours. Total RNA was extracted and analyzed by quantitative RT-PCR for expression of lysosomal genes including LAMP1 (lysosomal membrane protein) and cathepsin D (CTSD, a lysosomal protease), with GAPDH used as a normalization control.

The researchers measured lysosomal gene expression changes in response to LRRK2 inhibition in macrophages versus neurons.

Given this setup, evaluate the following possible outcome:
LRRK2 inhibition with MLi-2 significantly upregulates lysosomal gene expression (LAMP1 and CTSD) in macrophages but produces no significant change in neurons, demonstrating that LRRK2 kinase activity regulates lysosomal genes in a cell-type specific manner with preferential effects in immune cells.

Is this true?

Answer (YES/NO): YES